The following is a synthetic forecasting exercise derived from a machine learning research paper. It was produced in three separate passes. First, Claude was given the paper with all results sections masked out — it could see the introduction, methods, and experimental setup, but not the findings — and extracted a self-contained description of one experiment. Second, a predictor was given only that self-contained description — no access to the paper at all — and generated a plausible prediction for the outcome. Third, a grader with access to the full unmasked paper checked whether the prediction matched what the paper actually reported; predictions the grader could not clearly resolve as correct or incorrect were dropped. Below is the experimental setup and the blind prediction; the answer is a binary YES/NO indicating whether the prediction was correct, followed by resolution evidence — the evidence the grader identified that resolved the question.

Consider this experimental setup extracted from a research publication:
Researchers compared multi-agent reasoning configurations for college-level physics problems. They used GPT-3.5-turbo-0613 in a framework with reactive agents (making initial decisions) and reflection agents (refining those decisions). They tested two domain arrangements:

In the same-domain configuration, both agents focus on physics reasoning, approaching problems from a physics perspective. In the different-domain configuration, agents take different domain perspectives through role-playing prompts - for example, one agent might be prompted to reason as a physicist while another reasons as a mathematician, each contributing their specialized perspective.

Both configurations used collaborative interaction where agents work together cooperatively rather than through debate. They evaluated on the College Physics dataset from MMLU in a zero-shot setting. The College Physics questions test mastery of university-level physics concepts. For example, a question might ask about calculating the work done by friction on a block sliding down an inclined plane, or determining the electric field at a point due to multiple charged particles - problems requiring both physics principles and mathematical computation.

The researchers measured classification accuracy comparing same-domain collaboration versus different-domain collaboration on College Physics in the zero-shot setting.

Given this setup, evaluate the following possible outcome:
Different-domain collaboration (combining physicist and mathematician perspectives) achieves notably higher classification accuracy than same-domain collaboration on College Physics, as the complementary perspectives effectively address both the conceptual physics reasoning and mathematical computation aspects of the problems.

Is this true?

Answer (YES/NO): YES